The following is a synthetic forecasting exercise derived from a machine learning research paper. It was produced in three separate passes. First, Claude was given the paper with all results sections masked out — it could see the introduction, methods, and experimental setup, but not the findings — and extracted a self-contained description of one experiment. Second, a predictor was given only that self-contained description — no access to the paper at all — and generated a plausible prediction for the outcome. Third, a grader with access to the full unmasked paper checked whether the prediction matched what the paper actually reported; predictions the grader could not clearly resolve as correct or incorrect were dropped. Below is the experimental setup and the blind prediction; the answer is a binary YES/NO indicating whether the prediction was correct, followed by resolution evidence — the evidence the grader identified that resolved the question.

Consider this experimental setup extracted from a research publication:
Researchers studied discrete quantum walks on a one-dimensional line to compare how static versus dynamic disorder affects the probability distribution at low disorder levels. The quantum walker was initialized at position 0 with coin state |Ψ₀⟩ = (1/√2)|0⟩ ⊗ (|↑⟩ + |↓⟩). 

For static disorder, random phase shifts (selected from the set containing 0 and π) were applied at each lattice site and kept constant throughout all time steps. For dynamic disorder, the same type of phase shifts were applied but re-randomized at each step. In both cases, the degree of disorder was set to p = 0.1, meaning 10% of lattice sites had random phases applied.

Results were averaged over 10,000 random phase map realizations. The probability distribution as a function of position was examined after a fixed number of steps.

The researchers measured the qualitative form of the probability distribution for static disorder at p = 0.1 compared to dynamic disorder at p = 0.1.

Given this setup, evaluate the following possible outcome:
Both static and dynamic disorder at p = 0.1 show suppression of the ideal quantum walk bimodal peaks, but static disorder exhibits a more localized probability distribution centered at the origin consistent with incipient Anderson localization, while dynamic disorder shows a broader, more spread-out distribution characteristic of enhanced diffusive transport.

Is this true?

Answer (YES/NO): NO